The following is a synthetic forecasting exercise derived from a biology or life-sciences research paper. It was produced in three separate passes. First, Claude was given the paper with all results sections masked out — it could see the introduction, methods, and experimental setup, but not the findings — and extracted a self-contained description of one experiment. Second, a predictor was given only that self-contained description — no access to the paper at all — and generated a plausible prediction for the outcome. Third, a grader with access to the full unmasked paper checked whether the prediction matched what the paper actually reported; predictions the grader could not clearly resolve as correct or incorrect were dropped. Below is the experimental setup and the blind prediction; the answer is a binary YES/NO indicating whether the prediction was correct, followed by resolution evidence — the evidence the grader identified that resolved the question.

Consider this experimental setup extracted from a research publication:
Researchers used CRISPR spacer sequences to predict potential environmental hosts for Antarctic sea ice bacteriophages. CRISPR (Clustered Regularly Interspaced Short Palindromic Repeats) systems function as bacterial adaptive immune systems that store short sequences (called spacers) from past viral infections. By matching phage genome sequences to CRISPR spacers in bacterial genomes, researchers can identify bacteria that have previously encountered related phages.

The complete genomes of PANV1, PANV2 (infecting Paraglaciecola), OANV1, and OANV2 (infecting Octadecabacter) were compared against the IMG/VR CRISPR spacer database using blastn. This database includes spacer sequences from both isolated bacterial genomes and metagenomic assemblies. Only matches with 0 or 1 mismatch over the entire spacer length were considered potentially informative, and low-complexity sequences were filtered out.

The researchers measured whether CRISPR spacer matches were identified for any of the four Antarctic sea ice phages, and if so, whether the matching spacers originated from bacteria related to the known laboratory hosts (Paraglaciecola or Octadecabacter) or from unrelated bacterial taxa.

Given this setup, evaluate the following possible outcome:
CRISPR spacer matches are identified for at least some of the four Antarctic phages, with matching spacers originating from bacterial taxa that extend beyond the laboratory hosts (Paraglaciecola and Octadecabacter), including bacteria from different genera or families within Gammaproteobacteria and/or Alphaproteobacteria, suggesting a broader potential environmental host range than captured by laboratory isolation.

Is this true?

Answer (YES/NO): NO